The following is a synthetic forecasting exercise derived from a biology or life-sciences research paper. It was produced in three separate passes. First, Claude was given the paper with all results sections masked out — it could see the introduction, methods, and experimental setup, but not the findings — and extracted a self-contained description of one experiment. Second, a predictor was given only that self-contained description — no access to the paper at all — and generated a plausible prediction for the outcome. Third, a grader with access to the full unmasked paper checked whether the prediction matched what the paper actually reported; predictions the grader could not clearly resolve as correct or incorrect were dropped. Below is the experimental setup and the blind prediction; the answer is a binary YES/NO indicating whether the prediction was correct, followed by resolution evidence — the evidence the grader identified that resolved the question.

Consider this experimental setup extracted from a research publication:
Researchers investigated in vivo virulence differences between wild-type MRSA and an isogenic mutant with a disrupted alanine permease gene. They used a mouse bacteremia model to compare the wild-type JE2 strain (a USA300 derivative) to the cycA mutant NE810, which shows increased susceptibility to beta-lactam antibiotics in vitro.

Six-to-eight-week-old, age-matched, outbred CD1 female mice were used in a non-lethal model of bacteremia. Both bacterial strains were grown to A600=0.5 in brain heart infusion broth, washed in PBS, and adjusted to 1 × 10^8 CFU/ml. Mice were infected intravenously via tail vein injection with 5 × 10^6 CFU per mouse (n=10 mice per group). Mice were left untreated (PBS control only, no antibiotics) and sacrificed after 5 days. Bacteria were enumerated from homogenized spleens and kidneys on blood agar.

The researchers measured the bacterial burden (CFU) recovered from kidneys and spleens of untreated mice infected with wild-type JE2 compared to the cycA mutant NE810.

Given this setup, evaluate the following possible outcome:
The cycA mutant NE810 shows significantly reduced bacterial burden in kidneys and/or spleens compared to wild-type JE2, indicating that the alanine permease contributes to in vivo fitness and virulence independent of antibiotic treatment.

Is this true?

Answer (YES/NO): NO